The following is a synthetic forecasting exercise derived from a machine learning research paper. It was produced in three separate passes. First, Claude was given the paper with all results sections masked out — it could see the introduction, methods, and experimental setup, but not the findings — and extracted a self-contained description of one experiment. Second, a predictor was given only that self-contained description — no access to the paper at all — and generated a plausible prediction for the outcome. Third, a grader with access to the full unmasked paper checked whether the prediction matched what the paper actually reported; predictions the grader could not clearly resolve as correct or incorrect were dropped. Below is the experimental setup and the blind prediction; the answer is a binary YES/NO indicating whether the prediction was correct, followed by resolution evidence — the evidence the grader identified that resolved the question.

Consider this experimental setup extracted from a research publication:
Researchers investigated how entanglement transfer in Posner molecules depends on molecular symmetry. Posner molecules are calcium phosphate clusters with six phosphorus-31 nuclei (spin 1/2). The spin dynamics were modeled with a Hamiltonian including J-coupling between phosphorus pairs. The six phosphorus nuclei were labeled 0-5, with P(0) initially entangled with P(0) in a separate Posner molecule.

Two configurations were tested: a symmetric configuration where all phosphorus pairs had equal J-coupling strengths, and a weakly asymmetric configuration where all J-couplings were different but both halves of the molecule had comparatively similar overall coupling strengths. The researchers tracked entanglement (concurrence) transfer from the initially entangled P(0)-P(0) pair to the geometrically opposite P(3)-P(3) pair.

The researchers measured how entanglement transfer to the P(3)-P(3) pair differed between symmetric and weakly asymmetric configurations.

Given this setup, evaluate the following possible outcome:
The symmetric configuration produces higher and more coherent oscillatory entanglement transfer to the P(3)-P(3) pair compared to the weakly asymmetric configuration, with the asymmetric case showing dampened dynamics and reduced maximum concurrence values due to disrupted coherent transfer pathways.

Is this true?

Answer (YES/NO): YES